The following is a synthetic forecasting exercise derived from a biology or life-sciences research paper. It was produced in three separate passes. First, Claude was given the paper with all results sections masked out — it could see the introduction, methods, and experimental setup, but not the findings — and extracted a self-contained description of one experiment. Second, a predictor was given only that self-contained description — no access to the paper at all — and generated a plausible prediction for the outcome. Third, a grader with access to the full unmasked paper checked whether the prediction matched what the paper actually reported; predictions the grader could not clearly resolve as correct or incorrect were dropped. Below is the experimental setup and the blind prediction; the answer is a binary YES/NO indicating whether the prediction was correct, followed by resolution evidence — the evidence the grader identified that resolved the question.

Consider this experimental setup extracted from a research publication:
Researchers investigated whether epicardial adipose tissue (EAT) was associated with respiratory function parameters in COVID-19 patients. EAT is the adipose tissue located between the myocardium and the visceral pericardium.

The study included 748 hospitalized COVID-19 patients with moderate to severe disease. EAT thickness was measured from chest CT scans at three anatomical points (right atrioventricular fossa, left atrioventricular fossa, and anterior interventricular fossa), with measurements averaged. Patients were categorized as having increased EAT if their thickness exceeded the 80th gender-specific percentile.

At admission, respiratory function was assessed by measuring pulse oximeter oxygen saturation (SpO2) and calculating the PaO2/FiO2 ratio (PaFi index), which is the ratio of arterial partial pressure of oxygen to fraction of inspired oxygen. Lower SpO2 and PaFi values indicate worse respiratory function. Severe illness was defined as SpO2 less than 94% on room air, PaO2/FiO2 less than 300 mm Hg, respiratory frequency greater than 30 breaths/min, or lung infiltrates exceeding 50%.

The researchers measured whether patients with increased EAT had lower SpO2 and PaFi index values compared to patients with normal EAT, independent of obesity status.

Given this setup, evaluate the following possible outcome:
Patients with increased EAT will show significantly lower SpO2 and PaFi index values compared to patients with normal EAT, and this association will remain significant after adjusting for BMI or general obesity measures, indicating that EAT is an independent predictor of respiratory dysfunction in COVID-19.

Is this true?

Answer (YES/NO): YES